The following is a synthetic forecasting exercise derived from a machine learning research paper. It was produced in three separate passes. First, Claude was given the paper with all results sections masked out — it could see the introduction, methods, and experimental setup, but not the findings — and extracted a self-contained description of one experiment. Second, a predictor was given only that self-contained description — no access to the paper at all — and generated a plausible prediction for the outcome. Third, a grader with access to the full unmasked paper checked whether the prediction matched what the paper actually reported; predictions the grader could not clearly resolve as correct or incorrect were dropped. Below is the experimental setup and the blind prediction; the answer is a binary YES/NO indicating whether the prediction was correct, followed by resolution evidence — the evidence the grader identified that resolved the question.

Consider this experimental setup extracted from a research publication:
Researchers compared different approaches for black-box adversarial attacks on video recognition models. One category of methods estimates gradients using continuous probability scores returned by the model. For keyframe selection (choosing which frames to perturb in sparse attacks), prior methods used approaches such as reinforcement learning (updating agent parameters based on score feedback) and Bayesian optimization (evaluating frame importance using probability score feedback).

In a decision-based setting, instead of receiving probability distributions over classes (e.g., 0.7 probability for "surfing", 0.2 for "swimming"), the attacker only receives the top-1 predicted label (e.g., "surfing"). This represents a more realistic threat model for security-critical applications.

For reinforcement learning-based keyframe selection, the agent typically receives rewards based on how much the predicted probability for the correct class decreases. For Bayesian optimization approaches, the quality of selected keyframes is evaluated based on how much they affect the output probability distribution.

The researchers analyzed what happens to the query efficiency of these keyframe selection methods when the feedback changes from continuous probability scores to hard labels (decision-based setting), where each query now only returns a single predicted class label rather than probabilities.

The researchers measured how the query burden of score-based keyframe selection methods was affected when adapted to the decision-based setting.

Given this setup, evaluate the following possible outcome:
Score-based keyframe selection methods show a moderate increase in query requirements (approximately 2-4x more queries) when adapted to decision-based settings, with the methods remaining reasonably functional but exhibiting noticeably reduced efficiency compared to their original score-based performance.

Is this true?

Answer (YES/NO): NO